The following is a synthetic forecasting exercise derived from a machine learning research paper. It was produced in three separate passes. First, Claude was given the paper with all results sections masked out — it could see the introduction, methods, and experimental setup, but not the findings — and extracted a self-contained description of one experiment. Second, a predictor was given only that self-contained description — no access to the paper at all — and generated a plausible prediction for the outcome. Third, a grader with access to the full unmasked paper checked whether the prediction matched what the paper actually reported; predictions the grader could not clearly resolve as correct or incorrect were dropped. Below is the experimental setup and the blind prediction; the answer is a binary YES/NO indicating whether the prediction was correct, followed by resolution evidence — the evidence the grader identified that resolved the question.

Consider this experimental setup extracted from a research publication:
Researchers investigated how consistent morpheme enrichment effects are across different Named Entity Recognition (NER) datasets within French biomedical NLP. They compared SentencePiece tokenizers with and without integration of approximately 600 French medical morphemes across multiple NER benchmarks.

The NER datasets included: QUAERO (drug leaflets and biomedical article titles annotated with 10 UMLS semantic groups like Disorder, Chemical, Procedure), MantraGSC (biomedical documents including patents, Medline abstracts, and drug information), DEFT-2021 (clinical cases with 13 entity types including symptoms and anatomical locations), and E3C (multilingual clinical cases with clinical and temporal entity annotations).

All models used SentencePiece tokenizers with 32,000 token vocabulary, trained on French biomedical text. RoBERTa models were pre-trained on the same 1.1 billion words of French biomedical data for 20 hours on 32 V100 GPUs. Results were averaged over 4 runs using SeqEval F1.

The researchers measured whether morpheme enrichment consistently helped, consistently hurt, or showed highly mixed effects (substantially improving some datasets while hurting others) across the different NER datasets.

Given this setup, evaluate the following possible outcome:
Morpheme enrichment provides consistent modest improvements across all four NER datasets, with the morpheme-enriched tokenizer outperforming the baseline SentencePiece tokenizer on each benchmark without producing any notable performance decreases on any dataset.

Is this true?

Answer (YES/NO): NO